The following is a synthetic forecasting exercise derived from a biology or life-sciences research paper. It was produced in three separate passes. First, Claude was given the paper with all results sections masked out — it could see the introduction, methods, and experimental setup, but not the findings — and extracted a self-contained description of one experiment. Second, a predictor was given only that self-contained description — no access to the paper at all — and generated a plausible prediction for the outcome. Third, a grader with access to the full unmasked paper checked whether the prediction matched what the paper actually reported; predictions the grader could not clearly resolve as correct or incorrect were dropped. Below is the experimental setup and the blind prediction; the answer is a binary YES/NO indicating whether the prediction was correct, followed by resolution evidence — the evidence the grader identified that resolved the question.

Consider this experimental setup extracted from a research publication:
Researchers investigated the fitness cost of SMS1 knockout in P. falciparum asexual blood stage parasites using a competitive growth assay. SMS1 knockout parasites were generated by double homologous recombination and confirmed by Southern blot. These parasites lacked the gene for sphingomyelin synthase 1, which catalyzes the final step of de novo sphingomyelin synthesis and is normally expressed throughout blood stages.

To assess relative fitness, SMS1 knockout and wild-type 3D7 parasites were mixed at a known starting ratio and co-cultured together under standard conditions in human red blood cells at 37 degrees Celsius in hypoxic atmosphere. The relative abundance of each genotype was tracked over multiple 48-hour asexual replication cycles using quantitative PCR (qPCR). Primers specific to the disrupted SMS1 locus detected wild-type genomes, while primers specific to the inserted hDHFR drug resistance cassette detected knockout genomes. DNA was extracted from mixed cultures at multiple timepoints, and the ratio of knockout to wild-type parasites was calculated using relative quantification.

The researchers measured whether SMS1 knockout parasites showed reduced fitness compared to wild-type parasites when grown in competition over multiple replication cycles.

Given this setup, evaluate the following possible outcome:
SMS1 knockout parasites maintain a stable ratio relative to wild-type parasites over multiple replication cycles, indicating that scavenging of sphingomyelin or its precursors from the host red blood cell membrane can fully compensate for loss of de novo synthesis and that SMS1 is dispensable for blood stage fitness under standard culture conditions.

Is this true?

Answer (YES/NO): NO